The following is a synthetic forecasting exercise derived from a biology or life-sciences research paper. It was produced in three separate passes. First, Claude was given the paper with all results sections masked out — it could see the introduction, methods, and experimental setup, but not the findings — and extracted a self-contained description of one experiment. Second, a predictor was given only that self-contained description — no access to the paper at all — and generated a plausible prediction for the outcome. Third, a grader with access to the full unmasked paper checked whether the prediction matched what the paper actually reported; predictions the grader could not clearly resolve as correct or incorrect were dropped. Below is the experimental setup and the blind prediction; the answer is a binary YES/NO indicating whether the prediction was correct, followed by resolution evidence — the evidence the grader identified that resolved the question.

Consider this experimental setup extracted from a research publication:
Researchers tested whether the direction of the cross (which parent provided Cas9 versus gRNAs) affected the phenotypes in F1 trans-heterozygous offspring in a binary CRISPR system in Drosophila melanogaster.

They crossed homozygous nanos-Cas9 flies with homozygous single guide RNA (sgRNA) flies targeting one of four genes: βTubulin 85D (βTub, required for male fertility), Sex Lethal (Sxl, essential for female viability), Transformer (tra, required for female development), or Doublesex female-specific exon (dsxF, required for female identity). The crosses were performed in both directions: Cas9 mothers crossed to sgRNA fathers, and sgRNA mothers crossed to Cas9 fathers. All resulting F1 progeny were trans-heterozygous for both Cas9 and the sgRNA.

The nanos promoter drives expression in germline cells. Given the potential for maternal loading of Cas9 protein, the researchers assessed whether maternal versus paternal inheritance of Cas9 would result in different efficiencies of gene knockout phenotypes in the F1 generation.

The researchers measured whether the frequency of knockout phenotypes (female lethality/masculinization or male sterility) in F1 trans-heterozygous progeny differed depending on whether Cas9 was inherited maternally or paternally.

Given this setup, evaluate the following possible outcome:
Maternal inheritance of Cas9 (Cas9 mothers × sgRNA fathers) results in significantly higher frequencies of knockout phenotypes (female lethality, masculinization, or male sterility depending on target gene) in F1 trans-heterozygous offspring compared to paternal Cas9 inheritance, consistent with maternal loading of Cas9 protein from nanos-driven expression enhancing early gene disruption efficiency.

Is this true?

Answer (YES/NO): NO